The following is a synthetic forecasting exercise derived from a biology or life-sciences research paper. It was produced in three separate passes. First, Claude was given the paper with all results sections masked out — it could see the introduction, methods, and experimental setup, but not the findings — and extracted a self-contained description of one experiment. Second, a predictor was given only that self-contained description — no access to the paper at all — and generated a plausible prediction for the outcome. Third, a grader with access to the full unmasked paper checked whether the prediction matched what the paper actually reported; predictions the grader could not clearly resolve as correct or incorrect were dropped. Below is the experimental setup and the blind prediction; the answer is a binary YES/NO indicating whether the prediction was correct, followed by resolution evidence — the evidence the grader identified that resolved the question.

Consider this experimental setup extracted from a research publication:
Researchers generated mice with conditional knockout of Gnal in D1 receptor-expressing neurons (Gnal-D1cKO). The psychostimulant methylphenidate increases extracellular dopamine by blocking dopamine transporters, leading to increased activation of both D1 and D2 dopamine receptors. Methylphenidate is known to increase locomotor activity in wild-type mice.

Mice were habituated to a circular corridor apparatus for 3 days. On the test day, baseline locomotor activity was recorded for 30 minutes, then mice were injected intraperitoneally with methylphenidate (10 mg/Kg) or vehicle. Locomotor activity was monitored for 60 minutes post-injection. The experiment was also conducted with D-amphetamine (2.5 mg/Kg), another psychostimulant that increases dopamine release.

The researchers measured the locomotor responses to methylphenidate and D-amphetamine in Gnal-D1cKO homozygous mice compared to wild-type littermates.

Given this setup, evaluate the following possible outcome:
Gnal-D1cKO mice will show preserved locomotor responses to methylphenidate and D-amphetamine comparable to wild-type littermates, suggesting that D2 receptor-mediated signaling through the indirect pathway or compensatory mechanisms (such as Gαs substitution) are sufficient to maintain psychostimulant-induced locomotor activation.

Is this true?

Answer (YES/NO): NO